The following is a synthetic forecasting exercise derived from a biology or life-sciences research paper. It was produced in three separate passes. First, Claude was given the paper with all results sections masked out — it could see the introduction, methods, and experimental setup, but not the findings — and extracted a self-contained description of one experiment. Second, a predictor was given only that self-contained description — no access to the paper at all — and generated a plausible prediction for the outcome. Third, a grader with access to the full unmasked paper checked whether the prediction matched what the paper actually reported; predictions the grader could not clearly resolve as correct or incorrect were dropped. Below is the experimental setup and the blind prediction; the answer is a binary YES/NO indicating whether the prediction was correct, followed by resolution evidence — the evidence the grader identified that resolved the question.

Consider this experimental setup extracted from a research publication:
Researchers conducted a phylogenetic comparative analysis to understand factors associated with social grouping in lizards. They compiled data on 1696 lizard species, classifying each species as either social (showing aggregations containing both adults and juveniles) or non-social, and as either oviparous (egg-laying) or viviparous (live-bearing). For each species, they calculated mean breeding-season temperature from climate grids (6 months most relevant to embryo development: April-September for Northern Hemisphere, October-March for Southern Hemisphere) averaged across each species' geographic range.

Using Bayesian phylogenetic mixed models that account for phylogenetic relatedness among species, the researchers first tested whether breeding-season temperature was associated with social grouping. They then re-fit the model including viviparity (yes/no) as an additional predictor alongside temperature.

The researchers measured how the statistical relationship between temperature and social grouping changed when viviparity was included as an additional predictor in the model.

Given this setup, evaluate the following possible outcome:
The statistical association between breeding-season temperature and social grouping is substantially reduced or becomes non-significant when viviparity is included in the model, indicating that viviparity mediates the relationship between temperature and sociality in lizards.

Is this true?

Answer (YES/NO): YES